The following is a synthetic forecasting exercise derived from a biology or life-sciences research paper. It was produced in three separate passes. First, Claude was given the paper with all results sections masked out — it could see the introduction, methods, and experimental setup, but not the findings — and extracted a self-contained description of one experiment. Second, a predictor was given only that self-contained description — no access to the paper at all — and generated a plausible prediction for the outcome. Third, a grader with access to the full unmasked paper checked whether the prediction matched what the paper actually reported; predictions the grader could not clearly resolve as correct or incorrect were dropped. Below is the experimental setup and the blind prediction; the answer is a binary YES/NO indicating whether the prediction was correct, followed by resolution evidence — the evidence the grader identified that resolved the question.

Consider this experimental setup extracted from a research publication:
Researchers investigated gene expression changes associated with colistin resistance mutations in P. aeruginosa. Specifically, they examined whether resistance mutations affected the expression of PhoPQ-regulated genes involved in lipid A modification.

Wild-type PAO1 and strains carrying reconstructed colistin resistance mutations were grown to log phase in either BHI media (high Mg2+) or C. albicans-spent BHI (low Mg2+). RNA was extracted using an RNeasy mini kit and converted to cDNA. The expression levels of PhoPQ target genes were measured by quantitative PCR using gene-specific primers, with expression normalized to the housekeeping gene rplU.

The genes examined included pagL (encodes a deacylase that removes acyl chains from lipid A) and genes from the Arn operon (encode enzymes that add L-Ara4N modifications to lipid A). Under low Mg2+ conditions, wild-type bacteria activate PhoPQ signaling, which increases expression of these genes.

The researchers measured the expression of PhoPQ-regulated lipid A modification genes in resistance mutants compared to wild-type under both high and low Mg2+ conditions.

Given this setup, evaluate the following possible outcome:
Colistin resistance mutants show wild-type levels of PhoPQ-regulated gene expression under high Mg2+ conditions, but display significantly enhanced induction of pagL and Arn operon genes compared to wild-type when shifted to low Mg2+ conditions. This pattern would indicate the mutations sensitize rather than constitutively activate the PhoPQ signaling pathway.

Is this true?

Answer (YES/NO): NO